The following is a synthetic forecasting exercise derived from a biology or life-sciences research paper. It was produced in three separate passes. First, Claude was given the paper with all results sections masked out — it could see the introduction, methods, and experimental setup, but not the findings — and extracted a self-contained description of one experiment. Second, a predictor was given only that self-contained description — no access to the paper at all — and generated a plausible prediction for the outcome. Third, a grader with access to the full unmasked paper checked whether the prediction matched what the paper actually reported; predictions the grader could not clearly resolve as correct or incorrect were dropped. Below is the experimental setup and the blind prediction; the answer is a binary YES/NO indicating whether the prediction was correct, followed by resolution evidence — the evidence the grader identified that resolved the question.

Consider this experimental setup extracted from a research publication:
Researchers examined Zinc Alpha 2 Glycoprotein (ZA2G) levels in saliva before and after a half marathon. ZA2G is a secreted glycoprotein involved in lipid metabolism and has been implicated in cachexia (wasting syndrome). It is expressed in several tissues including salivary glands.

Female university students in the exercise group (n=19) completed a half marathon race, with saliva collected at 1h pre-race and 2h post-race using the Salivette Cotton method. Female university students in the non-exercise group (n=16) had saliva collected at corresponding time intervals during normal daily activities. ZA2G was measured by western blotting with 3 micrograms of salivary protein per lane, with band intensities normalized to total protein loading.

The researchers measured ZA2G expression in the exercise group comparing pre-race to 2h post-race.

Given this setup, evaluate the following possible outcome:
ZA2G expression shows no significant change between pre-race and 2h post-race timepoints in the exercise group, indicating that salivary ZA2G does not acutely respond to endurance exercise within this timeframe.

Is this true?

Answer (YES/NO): YES